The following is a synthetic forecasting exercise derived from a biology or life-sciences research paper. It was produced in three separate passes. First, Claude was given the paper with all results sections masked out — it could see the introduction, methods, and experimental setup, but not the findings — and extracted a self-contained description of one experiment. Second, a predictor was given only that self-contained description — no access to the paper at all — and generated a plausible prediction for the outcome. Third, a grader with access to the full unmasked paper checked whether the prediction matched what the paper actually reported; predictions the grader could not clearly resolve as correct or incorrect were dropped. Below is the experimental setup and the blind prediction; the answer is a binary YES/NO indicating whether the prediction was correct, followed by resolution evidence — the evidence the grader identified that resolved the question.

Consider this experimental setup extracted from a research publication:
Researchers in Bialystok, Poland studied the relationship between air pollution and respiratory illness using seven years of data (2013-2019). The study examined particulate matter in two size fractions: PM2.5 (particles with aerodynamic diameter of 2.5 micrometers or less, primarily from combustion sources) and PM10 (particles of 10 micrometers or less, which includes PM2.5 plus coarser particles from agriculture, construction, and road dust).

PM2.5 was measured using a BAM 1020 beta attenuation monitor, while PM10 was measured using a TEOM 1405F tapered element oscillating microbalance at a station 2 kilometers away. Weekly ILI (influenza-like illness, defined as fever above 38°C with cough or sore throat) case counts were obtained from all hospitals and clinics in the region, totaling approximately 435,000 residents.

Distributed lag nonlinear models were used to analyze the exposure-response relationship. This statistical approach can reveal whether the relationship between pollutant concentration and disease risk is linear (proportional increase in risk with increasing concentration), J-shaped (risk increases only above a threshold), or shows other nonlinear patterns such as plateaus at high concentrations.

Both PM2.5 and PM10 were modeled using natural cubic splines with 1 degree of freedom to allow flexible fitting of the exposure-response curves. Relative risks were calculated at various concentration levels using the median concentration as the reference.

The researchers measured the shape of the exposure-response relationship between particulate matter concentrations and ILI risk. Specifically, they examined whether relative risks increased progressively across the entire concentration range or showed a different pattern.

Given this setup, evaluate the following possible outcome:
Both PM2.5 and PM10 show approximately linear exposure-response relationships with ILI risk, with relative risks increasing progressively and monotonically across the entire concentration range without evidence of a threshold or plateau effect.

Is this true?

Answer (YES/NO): NO